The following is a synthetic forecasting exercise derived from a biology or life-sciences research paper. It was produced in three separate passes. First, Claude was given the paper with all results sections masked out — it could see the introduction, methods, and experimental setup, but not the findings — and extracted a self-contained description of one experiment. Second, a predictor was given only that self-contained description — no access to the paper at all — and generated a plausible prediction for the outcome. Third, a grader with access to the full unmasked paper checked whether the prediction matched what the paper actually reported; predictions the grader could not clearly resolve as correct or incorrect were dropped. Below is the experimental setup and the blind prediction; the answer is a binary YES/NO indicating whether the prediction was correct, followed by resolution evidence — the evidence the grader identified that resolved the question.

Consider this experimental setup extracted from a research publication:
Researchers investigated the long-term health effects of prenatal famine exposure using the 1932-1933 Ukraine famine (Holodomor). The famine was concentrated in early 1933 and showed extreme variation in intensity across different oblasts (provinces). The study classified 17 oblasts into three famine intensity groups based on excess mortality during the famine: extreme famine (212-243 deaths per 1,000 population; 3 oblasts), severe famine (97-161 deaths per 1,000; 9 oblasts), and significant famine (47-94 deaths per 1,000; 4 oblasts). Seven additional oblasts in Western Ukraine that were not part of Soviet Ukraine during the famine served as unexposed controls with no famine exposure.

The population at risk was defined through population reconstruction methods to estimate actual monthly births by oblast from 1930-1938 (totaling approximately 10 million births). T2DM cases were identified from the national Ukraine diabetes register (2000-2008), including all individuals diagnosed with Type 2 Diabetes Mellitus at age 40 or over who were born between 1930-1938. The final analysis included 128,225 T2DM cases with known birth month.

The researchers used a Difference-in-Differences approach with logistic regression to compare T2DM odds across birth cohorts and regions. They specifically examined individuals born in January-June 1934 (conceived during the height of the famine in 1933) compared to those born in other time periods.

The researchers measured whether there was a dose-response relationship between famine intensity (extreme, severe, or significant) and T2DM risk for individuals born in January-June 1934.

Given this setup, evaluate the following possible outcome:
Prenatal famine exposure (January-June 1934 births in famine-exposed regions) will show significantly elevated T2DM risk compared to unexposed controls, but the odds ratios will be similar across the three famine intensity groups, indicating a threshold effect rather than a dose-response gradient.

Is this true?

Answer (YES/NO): NO